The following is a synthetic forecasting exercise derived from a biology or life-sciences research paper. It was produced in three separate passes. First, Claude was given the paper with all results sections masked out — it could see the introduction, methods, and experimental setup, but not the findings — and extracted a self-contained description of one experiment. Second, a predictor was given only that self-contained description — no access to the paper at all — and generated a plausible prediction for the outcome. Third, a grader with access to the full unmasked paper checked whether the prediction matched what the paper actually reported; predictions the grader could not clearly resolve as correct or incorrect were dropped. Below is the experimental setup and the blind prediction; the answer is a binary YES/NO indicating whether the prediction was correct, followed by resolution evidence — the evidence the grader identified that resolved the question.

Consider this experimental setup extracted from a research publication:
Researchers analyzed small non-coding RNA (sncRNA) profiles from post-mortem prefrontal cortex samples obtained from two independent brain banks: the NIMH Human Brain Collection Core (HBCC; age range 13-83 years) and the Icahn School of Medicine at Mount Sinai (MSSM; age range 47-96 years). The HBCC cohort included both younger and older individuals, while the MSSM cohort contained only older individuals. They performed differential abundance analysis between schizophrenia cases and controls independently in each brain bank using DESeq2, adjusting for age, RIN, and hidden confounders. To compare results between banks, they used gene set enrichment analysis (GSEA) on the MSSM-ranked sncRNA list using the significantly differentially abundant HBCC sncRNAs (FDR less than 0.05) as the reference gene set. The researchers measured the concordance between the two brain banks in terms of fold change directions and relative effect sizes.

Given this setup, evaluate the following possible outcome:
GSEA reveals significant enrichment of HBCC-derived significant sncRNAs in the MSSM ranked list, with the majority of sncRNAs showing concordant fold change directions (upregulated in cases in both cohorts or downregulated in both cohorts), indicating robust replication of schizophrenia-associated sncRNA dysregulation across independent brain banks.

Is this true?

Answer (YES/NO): YES